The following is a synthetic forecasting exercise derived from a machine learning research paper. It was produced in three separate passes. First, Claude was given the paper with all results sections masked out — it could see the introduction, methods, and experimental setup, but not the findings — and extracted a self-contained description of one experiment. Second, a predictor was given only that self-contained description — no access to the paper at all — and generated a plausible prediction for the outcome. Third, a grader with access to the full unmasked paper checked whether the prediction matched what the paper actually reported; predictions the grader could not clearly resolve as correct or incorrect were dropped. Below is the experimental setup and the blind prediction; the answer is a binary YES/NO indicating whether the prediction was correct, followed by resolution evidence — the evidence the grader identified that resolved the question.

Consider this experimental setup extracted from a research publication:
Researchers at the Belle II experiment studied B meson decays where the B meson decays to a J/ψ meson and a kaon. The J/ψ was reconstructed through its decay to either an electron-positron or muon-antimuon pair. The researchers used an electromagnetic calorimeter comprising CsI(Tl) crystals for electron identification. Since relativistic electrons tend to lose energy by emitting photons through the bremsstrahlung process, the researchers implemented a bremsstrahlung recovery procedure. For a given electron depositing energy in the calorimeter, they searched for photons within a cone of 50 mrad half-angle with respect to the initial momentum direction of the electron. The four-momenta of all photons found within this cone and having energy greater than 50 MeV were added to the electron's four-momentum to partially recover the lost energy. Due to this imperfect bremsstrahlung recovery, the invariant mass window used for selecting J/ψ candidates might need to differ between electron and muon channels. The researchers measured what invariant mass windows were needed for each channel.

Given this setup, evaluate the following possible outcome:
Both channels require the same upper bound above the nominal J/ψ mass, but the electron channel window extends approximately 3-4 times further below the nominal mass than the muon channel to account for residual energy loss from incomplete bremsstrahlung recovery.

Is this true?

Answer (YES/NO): NO